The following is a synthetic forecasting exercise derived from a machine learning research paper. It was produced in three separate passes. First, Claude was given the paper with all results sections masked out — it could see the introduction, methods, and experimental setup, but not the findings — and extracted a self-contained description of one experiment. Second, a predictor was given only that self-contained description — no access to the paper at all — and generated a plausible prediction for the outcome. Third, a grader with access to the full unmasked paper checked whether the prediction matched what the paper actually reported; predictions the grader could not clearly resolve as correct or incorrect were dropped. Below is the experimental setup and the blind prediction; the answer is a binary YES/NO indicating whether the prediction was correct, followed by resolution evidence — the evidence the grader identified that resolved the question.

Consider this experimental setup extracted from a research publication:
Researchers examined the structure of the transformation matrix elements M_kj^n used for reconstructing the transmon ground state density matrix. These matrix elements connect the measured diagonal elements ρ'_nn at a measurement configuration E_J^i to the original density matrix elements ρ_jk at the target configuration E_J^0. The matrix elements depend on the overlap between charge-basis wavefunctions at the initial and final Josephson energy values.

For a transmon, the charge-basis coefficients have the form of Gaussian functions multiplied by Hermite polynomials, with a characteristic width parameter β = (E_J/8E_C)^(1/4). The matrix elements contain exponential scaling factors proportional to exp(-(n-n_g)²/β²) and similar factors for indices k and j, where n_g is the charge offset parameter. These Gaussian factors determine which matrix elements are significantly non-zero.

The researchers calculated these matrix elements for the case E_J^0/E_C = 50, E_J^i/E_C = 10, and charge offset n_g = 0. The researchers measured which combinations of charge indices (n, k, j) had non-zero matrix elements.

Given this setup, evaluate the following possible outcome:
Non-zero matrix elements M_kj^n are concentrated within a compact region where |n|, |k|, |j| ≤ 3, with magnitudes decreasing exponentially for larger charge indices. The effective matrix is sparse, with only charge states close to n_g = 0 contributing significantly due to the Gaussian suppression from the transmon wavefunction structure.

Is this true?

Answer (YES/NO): NO